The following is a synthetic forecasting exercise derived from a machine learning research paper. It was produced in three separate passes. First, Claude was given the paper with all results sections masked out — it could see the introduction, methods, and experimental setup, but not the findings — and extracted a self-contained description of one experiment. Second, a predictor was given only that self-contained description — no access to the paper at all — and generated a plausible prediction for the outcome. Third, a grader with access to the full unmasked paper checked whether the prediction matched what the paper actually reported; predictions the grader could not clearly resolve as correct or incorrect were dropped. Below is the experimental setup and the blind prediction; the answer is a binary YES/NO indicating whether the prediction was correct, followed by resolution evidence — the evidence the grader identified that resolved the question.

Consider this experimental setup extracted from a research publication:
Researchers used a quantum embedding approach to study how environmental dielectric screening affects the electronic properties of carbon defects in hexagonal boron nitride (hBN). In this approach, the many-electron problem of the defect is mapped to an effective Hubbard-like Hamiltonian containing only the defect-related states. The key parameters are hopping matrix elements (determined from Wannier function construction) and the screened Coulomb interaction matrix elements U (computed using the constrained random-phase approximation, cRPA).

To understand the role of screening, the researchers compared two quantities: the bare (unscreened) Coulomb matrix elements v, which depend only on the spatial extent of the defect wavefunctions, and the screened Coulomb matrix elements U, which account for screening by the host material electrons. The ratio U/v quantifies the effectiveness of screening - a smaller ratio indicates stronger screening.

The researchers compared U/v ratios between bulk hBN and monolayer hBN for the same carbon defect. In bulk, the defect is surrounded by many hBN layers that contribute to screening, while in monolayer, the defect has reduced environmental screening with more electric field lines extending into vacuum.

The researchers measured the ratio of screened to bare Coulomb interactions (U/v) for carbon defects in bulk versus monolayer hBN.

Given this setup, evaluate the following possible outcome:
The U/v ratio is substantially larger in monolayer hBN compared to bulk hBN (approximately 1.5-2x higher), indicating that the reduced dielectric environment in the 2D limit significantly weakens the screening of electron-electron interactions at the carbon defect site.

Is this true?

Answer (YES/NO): YES